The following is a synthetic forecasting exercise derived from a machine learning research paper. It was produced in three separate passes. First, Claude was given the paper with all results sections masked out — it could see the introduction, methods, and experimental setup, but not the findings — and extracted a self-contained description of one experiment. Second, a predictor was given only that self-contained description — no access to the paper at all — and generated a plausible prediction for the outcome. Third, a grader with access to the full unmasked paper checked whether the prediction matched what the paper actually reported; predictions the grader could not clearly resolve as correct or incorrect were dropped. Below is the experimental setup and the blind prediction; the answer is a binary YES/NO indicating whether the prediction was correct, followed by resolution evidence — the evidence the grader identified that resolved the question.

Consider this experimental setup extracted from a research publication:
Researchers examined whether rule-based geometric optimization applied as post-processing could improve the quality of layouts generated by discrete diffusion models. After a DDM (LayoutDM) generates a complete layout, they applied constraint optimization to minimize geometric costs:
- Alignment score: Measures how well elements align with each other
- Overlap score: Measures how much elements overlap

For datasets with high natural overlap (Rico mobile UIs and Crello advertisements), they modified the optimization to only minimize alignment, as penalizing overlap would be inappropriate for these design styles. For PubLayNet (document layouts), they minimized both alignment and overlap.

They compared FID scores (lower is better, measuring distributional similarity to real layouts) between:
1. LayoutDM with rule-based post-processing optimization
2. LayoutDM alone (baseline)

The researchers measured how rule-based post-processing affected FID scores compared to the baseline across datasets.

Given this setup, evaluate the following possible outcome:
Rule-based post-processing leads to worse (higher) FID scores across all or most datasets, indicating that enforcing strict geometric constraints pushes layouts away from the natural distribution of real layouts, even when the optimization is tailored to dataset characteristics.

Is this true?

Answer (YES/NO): NO